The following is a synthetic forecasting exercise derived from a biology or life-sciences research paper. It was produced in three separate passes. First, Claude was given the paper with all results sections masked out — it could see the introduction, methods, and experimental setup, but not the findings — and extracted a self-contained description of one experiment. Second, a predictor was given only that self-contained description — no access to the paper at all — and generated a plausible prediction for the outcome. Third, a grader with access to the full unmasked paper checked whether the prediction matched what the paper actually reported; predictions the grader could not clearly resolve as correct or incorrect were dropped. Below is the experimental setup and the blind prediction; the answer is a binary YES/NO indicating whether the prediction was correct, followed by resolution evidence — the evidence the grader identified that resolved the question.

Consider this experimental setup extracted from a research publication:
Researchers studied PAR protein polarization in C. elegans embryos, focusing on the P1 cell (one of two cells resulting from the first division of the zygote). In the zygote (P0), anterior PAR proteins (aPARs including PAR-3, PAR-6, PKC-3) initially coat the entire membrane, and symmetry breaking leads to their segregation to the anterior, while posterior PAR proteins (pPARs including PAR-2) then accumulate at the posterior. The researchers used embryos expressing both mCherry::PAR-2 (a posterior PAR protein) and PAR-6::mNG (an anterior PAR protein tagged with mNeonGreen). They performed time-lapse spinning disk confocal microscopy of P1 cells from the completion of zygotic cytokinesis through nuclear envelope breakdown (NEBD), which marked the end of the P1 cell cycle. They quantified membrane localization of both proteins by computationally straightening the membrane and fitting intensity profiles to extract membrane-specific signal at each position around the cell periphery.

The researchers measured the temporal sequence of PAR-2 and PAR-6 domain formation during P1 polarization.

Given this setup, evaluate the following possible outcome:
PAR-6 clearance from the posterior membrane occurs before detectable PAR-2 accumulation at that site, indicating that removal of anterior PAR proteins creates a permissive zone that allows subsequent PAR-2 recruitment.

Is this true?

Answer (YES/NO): NO